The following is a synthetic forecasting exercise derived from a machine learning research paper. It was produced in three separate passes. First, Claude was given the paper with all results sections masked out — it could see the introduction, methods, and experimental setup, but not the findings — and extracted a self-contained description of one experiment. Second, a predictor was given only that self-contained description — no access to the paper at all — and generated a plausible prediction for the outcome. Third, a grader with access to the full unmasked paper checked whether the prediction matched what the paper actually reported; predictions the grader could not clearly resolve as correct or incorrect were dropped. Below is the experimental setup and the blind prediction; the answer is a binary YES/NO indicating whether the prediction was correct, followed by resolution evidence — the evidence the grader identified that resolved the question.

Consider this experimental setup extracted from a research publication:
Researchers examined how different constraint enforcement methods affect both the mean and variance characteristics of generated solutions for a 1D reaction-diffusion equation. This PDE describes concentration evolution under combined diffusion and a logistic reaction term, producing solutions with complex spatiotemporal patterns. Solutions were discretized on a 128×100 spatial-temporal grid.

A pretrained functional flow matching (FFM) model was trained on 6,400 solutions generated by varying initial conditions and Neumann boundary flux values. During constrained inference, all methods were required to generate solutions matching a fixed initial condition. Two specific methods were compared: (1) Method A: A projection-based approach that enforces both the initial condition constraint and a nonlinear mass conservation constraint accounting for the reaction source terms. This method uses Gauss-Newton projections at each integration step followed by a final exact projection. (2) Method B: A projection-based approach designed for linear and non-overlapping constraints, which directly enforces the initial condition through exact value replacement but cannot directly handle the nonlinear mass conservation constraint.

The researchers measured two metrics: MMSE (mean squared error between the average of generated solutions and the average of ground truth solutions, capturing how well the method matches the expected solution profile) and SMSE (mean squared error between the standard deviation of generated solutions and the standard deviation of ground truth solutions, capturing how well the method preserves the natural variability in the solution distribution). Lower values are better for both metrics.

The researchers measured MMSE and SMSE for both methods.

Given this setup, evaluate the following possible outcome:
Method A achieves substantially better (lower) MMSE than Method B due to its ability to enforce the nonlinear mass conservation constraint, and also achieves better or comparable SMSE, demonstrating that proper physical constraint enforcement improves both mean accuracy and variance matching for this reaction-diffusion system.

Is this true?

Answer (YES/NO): NO